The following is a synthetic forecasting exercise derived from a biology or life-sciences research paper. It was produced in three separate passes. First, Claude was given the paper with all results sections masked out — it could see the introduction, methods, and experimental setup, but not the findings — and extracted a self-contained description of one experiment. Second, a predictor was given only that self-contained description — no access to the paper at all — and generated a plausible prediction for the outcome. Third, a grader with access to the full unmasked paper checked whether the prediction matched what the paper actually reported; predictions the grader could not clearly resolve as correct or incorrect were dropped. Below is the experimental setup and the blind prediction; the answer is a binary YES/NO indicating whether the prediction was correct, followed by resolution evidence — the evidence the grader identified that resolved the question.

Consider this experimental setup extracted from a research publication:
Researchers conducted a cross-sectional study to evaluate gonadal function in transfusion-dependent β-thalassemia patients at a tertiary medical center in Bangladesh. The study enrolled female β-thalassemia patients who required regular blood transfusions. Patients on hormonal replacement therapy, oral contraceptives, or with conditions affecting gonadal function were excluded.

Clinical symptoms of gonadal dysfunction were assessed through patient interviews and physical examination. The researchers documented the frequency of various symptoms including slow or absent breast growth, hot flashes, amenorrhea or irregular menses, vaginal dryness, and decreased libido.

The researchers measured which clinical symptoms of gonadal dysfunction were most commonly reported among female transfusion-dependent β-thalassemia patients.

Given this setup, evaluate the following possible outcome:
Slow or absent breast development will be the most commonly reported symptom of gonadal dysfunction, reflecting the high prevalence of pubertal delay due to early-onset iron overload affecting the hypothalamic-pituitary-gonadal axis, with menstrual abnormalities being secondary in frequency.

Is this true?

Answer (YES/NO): NO